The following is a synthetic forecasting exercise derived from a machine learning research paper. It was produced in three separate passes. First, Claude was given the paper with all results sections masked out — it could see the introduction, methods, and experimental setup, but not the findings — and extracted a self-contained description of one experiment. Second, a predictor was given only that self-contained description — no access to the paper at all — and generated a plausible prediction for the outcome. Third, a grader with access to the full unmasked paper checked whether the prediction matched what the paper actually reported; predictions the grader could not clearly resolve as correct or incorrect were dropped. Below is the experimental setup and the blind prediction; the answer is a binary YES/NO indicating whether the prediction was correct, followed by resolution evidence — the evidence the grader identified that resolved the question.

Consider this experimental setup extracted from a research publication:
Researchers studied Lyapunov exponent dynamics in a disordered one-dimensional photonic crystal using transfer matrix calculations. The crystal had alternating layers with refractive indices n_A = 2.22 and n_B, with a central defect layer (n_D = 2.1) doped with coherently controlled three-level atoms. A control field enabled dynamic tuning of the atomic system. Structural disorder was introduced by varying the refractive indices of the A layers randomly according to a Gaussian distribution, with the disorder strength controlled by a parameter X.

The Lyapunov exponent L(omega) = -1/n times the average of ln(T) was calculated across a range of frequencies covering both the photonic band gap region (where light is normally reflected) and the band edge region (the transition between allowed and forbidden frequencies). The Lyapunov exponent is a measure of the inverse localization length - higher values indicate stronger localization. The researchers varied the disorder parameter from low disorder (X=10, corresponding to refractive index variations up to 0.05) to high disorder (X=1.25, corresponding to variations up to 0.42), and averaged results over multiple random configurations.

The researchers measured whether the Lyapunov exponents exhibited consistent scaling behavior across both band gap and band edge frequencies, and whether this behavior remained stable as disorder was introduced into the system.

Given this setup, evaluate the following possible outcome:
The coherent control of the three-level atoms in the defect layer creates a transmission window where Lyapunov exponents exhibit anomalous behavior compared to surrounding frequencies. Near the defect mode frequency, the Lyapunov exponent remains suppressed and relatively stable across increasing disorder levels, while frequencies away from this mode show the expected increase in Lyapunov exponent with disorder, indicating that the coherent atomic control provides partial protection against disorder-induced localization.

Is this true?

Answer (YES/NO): NO